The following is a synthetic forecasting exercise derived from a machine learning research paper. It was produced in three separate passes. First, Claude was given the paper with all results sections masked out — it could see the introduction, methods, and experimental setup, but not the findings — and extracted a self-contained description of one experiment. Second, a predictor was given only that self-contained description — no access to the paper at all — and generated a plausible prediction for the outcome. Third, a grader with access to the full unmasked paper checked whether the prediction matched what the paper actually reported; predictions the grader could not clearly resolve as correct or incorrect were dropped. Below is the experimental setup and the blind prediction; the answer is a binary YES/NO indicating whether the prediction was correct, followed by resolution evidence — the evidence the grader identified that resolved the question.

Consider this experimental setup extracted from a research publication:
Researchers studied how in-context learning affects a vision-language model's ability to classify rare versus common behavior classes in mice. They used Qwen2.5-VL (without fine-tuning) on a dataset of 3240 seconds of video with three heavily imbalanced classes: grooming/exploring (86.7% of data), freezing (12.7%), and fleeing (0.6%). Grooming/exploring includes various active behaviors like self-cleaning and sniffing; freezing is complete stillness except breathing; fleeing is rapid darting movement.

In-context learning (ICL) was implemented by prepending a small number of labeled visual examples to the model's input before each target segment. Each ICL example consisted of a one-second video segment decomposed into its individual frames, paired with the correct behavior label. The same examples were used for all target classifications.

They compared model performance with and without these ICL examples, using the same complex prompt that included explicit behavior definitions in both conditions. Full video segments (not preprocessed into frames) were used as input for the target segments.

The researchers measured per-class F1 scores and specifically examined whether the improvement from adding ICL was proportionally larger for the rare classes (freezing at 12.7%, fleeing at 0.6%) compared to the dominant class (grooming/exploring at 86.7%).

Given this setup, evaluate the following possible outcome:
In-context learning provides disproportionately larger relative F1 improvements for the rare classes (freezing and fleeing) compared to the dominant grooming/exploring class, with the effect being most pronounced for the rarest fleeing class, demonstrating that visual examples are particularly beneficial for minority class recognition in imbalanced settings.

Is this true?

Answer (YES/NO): YES